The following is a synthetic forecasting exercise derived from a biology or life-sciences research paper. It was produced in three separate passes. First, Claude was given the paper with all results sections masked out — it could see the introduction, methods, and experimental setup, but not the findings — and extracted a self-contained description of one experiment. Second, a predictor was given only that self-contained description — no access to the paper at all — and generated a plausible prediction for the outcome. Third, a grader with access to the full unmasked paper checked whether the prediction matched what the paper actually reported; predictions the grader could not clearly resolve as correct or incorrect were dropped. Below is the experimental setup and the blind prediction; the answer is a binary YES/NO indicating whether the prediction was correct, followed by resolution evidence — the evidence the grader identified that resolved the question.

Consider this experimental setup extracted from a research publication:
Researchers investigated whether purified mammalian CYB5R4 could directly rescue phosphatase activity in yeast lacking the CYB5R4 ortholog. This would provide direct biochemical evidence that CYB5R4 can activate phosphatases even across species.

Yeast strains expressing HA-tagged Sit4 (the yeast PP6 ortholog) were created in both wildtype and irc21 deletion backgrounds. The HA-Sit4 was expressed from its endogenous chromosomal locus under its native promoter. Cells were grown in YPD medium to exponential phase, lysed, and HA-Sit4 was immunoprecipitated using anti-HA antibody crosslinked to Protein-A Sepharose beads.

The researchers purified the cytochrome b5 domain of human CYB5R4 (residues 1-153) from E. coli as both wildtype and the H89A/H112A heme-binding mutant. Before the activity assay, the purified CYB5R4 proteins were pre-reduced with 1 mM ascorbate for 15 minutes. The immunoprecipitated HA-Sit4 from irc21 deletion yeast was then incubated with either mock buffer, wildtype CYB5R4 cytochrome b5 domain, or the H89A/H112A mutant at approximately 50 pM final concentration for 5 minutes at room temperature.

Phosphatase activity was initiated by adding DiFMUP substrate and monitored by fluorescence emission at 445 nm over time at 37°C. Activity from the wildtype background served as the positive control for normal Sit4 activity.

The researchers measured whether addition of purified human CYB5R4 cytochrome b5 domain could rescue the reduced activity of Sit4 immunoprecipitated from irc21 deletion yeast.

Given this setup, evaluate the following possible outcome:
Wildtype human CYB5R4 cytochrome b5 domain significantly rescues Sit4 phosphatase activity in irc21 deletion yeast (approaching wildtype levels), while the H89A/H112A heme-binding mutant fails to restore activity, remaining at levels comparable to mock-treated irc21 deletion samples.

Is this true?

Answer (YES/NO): YES